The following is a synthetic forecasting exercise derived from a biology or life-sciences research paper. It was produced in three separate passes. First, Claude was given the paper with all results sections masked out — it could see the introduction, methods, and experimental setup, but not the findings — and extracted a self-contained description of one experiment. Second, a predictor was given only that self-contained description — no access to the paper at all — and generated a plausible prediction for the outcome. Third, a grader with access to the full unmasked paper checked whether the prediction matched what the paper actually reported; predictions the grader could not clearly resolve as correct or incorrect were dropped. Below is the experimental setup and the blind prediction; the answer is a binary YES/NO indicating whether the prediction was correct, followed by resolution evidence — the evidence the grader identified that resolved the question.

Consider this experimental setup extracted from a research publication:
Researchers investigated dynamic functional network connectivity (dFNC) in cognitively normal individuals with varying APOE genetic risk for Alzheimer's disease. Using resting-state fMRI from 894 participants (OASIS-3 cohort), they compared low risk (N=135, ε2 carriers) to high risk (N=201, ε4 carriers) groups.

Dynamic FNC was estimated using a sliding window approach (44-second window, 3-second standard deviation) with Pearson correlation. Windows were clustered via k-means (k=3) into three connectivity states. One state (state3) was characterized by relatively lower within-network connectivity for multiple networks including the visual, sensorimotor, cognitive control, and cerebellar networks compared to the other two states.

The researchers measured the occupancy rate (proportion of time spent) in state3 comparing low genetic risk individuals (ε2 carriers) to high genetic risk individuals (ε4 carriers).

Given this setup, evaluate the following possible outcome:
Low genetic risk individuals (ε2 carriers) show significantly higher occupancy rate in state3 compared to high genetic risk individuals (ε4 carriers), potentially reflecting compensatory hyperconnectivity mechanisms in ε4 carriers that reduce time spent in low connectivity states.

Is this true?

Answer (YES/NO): NO